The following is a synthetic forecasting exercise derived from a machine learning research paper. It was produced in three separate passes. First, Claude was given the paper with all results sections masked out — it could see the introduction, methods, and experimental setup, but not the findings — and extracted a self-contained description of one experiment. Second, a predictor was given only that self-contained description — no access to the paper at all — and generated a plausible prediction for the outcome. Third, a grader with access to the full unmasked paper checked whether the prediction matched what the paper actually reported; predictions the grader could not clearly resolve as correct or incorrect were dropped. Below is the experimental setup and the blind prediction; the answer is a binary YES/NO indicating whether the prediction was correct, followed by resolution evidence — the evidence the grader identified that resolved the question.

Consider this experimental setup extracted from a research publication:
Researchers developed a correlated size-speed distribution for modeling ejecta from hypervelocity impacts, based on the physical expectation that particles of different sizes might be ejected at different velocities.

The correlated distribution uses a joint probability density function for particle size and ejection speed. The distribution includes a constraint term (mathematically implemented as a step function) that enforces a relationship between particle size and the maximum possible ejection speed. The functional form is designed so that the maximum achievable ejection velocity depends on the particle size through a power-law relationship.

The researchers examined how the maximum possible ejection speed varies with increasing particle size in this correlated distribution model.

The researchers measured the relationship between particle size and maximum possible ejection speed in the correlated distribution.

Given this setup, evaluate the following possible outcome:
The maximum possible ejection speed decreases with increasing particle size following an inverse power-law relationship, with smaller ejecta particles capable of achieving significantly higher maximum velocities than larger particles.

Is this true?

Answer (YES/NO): YES